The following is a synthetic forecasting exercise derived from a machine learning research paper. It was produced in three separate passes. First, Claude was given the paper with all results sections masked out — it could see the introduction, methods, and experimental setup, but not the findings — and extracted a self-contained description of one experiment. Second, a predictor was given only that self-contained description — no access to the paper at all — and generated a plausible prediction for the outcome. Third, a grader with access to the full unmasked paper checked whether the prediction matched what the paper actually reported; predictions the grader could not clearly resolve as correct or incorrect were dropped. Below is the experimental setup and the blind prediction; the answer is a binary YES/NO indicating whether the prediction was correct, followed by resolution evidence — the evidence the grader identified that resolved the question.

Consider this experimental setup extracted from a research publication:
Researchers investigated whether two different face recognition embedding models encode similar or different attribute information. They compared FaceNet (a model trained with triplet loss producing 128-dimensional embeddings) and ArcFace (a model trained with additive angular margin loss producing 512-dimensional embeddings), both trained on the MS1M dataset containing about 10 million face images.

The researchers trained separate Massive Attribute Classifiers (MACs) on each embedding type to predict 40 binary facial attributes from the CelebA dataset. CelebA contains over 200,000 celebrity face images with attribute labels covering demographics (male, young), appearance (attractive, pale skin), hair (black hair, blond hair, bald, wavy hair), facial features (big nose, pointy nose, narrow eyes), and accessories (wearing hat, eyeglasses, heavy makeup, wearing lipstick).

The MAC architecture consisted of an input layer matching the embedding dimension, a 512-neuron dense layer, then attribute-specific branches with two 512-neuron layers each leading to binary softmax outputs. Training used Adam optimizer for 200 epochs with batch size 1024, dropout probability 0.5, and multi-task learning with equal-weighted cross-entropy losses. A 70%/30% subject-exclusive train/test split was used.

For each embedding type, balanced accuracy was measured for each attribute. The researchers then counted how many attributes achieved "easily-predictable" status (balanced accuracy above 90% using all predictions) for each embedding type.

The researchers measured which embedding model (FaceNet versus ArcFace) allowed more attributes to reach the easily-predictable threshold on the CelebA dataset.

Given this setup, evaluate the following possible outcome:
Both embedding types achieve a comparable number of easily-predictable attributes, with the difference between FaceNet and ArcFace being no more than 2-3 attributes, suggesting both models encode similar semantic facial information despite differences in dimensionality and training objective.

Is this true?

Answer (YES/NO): YES